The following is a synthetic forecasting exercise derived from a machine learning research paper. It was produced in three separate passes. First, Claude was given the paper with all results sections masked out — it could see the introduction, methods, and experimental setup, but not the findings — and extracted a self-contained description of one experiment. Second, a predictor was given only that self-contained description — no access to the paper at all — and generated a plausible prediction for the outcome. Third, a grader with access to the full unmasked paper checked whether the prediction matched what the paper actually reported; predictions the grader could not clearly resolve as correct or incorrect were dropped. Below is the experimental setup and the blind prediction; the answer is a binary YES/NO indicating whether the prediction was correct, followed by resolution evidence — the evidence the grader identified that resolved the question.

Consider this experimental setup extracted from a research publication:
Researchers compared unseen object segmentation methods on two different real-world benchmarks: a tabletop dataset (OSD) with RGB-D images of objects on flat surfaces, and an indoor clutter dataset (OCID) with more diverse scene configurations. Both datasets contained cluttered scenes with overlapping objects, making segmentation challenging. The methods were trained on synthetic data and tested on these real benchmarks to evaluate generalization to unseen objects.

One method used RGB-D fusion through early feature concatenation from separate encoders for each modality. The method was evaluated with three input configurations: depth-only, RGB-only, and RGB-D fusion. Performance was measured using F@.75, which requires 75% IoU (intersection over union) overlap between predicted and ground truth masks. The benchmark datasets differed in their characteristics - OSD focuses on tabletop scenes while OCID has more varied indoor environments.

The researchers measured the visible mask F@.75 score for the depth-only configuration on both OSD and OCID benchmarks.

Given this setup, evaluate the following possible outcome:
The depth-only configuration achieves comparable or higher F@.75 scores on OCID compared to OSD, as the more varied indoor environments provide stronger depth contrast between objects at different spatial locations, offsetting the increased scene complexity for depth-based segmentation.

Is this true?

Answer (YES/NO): YES